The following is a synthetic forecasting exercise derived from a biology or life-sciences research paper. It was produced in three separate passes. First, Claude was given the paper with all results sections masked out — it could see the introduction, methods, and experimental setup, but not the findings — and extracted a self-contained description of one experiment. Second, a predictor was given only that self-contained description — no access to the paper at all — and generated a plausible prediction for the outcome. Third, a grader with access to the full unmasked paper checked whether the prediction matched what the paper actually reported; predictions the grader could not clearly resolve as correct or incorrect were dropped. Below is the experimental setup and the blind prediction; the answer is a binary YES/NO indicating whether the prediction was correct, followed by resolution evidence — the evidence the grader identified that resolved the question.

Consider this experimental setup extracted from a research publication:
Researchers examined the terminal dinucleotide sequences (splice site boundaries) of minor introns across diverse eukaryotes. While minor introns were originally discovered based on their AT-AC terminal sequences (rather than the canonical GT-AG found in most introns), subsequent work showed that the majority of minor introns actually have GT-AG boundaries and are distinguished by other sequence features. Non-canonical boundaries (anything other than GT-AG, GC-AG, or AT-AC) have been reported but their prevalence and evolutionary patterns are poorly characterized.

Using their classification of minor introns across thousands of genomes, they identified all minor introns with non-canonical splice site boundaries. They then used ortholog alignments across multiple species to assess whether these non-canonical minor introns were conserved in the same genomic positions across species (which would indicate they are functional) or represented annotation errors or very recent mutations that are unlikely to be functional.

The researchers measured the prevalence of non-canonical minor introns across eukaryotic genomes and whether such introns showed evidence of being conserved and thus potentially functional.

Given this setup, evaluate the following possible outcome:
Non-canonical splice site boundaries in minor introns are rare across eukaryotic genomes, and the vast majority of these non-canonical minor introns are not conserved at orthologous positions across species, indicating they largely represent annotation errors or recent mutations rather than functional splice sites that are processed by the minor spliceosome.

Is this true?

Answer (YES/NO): NO